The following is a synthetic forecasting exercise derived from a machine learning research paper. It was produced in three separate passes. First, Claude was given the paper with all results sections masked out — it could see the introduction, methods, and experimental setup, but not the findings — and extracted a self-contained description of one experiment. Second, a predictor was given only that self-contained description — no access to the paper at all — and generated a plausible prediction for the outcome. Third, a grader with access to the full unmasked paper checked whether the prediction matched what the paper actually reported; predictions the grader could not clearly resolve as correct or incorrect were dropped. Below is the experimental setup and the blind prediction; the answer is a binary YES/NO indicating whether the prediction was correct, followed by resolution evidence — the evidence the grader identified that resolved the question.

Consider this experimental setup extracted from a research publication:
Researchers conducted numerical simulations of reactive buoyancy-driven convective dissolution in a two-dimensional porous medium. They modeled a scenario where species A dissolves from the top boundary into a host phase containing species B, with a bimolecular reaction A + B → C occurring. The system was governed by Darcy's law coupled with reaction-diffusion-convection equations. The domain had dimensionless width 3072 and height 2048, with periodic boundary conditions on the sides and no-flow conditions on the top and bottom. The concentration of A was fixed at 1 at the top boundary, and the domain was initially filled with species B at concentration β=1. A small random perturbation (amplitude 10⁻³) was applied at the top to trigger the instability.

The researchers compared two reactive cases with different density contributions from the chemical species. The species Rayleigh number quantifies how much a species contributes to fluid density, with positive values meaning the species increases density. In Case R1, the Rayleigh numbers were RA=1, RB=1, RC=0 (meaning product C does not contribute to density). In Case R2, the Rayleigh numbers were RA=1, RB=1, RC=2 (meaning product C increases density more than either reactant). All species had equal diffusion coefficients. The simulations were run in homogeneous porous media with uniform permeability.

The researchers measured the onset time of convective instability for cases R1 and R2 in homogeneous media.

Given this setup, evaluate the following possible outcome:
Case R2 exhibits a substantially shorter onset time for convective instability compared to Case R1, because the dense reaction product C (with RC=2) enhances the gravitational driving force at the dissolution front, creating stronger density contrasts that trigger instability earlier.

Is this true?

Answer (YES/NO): YES